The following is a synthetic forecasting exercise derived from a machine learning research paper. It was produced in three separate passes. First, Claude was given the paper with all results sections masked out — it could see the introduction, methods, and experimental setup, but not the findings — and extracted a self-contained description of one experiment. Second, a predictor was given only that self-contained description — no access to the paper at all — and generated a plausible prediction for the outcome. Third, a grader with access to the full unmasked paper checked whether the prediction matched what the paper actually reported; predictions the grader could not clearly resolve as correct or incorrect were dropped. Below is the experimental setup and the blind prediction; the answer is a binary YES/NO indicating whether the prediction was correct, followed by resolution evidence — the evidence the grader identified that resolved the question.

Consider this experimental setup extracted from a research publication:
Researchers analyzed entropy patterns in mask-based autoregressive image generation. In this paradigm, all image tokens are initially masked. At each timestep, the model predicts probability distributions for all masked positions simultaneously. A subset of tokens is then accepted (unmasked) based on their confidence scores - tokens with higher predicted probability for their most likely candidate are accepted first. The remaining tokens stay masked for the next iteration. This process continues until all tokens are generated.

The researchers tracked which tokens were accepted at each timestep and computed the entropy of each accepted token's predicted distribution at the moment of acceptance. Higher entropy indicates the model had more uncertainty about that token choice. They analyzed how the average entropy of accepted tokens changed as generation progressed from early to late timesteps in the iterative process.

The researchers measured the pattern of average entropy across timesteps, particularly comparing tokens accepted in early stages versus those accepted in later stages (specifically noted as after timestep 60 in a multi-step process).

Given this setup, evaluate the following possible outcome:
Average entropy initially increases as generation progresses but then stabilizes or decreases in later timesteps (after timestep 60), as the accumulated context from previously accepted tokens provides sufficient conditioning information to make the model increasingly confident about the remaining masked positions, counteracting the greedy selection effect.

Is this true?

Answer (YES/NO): NO